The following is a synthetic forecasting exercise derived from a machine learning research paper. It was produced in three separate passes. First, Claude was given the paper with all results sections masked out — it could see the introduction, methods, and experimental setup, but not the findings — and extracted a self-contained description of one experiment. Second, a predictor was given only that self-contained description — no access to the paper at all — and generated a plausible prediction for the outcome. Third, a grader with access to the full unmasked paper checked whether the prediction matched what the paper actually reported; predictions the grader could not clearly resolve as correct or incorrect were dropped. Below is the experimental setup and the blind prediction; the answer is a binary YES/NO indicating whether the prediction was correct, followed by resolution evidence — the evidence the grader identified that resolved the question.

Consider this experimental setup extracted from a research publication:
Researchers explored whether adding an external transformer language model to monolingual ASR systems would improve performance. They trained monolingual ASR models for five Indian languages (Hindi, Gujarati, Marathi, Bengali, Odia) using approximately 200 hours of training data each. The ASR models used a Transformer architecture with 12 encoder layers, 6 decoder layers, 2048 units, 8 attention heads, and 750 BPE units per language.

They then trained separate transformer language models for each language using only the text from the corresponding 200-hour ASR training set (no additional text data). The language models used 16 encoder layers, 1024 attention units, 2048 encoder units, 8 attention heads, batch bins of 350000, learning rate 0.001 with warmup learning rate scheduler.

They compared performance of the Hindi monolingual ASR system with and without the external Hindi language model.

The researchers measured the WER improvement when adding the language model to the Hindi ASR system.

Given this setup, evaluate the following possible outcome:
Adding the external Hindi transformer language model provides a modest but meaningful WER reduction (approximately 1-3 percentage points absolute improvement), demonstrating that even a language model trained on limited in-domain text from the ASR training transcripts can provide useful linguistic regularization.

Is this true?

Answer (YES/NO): NO